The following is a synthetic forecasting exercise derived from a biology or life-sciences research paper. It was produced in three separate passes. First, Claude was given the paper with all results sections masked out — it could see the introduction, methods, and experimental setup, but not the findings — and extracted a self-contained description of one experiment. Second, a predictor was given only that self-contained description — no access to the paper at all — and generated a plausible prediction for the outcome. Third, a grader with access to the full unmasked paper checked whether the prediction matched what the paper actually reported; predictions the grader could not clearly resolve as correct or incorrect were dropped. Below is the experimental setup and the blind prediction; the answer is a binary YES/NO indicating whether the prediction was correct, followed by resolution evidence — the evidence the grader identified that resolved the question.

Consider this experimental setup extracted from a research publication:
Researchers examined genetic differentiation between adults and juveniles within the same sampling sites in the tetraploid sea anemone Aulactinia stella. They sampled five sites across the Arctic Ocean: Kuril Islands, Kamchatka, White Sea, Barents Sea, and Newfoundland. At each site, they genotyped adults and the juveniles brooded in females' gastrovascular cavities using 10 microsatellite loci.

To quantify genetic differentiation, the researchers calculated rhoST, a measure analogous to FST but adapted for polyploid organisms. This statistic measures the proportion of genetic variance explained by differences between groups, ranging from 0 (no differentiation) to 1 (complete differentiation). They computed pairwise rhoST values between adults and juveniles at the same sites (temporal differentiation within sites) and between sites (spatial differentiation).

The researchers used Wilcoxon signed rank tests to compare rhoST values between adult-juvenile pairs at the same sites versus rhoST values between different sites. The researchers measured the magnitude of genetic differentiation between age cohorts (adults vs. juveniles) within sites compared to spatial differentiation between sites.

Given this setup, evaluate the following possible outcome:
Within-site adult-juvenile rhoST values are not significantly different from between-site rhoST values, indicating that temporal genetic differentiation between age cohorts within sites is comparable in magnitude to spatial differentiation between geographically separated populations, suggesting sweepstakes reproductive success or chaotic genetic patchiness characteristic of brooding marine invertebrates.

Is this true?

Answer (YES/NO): NO